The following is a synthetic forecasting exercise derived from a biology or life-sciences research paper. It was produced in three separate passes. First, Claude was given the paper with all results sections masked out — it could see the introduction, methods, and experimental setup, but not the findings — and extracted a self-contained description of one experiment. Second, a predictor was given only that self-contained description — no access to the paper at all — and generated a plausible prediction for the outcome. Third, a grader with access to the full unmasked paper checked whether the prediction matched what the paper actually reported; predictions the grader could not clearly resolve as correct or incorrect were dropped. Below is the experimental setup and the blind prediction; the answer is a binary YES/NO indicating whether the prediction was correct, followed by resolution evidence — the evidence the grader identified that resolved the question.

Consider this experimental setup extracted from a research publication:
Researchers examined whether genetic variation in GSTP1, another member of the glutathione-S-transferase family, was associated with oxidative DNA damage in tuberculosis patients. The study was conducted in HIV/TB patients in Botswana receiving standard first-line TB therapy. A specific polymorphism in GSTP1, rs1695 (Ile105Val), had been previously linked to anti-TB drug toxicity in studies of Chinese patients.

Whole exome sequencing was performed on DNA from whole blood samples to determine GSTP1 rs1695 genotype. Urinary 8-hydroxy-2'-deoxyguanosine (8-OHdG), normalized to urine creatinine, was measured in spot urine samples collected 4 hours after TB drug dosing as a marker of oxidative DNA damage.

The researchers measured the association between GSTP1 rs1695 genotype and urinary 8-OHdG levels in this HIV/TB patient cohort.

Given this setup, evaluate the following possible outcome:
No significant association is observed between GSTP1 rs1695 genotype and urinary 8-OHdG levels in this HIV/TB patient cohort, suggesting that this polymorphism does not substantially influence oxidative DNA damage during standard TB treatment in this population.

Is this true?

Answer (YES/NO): YES